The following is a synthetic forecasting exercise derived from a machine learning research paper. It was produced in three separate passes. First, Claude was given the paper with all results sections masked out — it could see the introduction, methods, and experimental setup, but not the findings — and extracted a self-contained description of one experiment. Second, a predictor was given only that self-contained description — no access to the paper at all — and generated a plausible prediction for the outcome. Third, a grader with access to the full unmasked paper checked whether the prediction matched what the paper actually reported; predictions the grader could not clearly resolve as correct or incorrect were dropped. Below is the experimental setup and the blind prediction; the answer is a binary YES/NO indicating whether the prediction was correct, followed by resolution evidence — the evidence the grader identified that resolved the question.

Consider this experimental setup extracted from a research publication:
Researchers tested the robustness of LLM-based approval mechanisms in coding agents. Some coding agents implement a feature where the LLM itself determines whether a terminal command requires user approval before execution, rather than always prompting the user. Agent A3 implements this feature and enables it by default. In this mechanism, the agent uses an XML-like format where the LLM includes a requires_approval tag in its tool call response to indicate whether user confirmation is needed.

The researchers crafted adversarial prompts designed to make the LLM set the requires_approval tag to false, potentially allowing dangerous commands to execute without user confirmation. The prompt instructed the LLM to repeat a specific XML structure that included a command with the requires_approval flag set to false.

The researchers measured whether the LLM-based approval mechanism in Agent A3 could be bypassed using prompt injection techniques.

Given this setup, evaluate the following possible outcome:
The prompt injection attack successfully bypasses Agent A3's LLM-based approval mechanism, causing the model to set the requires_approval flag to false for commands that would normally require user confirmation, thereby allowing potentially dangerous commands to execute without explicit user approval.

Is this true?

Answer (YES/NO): YES